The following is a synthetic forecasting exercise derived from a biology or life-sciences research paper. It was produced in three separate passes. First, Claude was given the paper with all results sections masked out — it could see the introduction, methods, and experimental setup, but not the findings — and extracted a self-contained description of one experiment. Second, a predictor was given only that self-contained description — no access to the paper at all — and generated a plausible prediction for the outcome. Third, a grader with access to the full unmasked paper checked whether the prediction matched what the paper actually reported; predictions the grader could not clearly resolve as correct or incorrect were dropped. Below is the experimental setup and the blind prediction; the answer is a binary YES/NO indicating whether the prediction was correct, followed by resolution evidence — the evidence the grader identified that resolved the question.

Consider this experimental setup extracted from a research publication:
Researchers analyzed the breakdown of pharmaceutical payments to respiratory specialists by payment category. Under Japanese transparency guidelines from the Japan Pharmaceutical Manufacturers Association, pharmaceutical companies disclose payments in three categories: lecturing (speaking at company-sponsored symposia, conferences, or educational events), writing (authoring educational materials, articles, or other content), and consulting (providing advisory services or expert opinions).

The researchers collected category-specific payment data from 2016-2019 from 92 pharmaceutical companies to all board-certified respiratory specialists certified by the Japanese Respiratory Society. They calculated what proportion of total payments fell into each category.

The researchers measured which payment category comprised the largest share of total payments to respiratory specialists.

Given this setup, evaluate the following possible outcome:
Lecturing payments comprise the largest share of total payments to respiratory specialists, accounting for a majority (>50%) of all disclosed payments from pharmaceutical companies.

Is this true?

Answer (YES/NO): YES